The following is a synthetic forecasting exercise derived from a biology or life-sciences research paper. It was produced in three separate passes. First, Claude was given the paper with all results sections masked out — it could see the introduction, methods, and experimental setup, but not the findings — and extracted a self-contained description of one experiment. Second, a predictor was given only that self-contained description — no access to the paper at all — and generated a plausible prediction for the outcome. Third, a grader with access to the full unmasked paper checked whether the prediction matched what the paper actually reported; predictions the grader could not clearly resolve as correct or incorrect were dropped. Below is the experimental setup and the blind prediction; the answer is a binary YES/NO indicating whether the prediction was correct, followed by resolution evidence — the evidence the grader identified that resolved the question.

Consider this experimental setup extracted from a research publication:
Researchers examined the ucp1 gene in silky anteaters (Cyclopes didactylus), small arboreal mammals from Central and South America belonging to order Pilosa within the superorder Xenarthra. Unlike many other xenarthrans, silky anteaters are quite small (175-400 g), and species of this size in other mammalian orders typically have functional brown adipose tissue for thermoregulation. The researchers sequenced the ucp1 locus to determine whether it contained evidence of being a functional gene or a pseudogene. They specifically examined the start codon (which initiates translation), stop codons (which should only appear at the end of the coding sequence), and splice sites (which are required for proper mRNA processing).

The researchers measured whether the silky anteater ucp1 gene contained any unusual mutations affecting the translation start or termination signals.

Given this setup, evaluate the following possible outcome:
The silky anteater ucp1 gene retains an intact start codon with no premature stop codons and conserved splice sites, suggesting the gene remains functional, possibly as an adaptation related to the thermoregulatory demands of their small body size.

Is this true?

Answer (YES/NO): NO